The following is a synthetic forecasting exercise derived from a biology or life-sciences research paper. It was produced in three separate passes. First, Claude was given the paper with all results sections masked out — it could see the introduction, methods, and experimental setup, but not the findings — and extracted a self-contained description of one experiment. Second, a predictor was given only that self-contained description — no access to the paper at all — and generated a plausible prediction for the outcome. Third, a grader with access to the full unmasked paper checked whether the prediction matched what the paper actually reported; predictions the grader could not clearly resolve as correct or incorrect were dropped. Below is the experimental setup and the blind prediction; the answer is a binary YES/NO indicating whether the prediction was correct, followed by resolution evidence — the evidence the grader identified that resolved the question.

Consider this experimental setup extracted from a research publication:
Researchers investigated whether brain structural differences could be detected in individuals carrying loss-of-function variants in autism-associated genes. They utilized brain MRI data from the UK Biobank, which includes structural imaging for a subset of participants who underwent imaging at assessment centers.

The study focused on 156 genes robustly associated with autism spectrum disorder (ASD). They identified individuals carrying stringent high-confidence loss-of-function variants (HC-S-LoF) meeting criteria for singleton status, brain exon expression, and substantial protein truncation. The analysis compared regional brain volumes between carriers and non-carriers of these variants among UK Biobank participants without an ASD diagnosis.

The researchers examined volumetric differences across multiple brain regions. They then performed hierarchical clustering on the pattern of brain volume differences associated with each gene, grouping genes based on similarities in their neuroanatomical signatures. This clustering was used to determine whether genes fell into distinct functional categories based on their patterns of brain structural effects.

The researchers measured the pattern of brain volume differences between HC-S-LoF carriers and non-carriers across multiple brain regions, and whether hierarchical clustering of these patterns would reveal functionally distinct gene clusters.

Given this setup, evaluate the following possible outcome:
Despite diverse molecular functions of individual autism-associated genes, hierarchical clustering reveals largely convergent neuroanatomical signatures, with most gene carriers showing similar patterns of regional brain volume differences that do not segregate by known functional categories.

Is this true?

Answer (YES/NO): NO